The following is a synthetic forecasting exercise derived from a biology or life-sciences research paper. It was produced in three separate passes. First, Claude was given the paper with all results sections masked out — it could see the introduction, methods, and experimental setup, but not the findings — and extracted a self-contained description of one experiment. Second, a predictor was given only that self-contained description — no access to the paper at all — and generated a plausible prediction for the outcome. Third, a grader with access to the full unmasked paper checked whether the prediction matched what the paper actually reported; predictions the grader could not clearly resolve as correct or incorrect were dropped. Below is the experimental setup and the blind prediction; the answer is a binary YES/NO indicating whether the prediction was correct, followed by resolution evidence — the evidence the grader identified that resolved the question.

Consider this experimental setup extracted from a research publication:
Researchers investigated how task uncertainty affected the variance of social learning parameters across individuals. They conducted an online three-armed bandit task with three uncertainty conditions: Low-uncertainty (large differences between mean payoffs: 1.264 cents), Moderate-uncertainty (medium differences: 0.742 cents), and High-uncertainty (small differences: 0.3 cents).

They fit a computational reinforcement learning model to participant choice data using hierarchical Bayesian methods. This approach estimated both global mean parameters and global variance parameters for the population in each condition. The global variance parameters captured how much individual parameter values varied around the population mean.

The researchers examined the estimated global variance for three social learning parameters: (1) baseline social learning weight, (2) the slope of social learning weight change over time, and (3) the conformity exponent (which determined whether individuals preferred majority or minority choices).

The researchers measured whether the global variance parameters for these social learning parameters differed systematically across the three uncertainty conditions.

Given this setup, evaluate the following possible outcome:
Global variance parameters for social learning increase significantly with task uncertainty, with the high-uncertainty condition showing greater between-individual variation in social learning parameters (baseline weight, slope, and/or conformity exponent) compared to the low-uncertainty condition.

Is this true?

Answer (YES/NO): YES